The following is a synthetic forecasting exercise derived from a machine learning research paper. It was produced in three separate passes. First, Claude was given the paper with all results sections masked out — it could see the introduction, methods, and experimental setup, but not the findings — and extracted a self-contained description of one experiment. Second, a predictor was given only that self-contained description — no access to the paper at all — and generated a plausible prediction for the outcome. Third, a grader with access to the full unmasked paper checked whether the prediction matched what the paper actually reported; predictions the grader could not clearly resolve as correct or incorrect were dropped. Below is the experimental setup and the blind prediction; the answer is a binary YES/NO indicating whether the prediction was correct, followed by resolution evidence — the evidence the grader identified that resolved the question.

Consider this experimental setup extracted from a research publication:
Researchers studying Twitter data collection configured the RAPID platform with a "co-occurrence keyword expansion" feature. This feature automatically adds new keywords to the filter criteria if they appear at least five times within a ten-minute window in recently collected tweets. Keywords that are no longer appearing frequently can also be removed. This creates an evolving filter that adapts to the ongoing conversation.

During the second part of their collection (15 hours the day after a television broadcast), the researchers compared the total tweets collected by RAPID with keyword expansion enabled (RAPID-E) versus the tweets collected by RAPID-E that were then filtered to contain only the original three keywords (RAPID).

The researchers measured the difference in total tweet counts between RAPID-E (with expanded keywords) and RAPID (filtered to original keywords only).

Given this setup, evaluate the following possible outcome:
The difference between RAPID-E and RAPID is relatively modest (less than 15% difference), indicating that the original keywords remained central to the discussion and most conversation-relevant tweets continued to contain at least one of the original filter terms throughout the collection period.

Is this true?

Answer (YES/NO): NO